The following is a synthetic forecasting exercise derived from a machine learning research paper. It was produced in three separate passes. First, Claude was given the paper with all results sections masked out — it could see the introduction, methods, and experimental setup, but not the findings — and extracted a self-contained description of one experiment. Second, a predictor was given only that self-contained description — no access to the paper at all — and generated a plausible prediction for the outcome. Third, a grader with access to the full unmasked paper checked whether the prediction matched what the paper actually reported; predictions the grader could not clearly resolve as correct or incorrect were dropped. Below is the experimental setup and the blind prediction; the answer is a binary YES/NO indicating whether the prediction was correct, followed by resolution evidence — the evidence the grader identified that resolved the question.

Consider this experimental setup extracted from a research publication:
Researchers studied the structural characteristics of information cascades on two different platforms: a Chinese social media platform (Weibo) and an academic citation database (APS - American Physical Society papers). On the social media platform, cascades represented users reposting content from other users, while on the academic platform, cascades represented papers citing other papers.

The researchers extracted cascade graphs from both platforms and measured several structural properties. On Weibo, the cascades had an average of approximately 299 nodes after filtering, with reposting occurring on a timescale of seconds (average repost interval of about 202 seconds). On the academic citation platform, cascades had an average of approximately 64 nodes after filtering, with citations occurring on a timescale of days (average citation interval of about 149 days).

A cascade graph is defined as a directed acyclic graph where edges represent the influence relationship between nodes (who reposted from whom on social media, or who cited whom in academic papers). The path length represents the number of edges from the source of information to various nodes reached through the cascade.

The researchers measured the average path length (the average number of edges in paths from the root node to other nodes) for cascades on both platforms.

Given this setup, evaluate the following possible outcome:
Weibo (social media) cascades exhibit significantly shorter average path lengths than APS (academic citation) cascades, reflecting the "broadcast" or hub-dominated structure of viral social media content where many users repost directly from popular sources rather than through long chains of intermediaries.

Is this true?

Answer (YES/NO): YES